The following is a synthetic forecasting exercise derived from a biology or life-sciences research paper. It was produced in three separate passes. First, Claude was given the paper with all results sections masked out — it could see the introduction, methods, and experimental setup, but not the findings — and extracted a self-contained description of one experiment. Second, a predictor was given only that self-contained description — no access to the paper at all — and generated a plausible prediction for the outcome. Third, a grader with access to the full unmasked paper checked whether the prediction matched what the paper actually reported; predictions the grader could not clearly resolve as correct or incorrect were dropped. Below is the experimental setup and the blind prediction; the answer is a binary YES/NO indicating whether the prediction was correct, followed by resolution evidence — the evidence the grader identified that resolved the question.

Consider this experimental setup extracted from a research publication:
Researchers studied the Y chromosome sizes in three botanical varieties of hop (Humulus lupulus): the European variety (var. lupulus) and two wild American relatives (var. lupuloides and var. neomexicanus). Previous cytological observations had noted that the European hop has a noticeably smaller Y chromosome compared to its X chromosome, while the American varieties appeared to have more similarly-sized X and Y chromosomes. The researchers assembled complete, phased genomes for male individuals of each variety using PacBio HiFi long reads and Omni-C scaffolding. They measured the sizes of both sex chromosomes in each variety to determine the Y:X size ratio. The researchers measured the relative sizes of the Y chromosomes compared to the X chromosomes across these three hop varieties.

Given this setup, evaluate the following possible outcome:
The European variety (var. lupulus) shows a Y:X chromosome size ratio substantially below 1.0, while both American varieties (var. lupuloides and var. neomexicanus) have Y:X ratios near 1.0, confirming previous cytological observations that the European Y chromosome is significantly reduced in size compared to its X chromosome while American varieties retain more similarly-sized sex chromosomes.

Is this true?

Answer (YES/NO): YES